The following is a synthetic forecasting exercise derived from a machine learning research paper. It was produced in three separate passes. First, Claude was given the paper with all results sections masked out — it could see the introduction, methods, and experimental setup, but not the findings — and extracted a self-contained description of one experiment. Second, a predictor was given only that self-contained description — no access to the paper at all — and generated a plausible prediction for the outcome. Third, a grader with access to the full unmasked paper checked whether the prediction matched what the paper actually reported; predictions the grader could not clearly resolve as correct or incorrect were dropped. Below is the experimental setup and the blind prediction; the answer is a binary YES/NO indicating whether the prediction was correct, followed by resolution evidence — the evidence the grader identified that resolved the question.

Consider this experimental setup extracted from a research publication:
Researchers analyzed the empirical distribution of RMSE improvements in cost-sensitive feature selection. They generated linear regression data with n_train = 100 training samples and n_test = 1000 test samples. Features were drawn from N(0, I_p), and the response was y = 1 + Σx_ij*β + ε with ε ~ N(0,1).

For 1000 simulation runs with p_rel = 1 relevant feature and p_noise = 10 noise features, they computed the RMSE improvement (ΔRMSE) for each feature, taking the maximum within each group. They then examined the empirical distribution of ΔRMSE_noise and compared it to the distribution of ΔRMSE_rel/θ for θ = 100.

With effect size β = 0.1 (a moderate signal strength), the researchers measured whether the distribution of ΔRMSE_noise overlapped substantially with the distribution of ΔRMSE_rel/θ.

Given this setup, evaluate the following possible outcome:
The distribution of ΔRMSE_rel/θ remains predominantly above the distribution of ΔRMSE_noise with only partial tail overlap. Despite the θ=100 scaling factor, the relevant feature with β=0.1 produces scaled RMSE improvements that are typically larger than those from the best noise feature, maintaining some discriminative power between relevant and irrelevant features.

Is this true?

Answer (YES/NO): NO